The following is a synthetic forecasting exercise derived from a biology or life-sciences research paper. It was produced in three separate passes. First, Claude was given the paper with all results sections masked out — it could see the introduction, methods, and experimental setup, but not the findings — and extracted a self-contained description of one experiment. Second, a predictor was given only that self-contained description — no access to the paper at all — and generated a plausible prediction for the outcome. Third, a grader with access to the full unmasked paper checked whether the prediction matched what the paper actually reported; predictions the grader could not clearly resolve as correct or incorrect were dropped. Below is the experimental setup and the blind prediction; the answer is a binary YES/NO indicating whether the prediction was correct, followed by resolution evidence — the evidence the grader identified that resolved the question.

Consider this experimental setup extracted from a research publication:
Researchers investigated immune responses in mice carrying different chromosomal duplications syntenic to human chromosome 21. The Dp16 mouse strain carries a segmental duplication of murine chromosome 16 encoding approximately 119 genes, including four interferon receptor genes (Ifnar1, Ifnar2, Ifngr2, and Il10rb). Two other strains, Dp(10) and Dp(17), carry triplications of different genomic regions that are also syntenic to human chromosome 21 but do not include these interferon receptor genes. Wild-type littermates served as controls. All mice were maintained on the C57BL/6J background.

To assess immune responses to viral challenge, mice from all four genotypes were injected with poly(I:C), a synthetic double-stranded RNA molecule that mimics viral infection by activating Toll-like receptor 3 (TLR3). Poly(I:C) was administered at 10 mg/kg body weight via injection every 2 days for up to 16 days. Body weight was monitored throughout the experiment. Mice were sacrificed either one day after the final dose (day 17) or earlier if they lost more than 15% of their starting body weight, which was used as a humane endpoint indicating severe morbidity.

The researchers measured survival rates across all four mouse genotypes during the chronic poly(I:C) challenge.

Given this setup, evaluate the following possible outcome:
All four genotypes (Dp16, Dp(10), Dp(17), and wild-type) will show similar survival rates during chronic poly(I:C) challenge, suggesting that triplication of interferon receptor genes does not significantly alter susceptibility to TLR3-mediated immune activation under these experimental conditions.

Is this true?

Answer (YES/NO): NO